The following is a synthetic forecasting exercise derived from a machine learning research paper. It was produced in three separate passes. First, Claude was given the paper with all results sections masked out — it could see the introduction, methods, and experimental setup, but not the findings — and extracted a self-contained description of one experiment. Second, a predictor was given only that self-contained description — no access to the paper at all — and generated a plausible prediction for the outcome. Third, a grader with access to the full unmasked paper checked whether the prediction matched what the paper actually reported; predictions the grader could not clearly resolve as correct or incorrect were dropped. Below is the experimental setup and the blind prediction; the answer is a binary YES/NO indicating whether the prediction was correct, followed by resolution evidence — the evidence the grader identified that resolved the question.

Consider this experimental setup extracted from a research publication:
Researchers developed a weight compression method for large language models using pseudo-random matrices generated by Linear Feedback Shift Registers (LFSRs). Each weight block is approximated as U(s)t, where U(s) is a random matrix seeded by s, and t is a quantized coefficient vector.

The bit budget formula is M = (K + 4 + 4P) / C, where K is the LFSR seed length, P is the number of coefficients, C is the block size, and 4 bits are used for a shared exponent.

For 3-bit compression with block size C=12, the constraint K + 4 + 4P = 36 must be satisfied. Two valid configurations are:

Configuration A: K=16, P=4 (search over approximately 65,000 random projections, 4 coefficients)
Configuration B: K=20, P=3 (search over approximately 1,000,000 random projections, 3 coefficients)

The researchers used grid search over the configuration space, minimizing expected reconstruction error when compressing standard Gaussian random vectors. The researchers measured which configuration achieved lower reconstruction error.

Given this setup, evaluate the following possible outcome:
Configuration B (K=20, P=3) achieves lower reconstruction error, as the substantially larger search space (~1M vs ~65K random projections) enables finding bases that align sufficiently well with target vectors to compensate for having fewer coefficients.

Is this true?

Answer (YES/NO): NO